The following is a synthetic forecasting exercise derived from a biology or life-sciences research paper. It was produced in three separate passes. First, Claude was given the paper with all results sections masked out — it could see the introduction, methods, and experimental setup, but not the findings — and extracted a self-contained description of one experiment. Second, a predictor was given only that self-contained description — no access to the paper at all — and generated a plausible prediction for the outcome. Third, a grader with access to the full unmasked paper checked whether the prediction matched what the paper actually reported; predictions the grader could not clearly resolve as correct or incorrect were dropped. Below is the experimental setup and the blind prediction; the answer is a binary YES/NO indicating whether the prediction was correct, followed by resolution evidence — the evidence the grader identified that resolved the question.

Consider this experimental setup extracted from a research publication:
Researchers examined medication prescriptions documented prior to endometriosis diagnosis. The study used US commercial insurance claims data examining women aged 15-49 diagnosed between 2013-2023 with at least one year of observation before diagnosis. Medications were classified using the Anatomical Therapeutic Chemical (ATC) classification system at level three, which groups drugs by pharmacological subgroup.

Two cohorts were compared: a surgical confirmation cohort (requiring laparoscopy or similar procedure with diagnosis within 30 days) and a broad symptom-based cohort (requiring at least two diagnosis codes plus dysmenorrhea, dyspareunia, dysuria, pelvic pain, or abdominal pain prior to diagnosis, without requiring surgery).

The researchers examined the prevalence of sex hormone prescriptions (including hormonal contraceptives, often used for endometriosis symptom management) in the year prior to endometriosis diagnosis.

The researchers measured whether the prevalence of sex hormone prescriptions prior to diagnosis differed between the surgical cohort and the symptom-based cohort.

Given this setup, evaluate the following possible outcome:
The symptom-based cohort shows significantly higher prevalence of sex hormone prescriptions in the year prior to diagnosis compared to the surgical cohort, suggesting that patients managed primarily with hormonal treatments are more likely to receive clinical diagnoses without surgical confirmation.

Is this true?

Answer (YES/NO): YES